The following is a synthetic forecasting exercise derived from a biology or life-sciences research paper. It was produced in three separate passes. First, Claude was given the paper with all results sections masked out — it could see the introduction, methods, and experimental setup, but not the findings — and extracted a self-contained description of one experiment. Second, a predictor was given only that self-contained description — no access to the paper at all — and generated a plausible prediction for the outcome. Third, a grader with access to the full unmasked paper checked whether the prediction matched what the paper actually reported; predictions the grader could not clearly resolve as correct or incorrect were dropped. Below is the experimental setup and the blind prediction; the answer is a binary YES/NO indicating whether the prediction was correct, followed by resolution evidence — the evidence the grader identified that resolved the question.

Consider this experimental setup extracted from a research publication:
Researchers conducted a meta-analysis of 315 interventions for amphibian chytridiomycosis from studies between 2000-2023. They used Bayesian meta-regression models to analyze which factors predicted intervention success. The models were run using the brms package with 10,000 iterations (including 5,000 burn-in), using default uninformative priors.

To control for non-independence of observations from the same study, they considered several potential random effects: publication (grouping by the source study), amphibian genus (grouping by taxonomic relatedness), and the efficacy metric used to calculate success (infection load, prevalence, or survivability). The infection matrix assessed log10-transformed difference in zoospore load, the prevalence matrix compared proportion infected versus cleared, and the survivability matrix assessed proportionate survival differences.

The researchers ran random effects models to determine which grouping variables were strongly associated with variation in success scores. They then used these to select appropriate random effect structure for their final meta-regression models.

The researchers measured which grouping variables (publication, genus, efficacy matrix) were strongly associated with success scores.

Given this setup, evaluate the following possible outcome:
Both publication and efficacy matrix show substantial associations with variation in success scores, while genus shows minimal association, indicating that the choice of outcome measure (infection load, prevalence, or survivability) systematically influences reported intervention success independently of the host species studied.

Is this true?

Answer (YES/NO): YES